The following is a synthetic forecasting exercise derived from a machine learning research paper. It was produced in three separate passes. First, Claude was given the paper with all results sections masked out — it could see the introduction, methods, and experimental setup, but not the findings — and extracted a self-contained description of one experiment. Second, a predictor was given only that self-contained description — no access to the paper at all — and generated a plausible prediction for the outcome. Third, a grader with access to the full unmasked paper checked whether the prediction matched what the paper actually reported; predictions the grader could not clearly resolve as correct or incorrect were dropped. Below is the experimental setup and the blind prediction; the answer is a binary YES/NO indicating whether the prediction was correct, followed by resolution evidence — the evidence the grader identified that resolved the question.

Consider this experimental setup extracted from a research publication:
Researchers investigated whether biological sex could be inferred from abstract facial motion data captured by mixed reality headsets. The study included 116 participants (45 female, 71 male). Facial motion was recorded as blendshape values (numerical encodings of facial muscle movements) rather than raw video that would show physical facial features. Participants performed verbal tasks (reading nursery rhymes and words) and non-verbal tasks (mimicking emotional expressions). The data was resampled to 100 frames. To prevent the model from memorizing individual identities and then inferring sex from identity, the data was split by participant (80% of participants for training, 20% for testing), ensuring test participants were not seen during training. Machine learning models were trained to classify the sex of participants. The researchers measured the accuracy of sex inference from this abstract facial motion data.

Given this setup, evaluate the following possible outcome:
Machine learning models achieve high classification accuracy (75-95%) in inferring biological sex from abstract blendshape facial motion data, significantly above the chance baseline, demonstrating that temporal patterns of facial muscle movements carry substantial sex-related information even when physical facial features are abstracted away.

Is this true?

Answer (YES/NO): NO